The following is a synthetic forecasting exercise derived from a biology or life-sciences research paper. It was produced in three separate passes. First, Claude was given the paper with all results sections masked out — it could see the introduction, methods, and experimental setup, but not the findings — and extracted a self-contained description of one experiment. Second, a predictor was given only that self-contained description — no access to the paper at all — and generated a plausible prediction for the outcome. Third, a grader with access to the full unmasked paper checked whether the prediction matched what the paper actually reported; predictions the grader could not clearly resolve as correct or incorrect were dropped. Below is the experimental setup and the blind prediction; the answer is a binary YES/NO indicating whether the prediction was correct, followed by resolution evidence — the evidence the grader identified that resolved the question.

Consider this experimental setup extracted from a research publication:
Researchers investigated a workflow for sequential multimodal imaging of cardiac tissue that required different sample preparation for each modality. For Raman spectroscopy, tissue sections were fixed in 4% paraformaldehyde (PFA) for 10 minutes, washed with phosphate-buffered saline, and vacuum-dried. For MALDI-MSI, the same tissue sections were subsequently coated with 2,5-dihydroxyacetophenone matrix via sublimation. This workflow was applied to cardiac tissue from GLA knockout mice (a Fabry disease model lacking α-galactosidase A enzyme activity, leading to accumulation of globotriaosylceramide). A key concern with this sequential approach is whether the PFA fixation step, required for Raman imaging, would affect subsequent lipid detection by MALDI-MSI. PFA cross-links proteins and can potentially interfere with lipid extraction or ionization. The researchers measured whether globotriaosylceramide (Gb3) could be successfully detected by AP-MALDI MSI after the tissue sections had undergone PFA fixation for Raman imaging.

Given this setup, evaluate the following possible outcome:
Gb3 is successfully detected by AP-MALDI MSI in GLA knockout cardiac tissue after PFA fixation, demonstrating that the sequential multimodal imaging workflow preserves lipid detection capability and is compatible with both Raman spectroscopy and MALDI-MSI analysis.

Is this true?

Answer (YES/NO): YES